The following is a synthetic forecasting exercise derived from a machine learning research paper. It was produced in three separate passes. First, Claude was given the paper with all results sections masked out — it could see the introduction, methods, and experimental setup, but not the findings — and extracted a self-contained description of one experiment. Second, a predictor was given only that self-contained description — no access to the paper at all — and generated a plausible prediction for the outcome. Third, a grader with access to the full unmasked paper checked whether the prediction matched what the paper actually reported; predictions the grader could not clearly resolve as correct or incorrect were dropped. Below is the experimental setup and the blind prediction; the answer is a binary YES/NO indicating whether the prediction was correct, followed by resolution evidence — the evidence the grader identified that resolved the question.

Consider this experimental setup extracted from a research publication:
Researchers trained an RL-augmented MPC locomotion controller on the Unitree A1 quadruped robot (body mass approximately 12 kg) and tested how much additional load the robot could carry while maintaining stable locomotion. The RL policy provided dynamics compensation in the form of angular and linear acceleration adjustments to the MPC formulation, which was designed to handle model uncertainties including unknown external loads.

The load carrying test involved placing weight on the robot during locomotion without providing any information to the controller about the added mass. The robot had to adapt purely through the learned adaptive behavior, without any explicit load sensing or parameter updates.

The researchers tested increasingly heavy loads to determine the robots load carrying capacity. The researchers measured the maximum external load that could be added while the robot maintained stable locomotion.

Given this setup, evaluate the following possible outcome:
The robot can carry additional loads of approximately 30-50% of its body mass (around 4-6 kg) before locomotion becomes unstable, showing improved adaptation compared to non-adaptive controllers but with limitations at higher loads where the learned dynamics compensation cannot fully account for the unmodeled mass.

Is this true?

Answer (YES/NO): NO